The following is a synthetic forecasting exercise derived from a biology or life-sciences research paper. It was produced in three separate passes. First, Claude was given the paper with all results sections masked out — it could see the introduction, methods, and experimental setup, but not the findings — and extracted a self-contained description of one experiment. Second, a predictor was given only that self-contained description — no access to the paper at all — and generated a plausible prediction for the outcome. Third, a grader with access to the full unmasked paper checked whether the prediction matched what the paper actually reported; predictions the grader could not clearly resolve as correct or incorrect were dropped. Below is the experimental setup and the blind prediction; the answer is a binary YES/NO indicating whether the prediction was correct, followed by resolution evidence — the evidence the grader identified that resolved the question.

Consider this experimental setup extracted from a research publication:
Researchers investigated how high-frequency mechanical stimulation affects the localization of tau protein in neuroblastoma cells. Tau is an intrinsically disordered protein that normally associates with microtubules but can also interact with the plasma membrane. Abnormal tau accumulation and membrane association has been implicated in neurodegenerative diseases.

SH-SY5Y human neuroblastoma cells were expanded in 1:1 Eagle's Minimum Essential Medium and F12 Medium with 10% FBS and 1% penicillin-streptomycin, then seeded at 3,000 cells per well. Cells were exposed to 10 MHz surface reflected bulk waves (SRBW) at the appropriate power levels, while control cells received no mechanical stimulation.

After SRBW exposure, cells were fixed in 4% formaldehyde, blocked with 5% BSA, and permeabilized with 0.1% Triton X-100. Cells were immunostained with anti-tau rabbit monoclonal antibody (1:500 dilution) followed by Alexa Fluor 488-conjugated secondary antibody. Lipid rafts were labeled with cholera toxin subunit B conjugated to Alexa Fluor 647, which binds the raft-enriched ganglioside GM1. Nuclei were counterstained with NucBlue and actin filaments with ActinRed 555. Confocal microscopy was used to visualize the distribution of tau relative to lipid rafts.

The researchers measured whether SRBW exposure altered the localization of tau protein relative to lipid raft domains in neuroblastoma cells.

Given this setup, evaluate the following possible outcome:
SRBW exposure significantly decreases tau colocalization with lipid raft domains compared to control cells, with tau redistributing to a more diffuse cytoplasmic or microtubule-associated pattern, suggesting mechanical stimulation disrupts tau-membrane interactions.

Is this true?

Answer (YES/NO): NO